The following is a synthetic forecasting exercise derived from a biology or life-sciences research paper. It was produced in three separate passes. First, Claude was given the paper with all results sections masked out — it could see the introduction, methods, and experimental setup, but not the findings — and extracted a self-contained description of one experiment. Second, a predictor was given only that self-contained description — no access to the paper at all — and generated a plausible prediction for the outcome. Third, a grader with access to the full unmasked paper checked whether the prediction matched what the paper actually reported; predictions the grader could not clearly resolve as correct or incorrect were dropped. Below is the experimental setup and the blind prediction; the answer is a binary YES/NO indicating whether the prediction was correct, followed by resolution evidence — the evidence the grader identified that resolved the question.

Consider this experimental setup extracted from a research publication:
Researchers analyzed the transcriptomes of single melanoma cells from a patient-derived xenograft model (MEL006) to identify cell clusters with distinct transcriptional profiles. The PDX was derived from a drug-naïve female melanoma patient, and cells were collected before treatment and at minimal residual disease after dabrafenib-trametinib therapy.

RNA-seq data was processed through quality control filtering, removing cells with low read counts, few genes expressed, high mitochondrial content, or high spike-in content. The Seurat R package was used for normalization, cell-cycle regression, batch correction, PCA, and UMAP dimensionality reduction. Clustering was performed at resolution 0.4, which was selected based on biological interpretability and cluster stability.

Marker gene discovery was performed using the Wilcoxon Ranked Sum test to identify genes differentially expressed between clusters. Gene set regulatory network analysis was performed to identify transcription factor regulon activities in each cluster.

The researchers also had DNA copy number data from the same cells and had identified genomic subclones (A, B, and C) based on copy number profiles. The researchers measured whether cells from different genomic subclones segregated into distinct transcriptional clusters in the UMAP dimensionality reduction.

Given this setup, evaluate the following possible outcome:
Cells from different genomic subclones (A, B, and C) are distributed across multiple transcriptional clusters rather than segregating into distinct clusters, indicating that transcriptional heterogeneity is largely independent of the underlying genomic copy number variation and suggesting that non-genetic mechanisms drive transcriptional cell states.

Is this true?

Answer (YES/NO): YES